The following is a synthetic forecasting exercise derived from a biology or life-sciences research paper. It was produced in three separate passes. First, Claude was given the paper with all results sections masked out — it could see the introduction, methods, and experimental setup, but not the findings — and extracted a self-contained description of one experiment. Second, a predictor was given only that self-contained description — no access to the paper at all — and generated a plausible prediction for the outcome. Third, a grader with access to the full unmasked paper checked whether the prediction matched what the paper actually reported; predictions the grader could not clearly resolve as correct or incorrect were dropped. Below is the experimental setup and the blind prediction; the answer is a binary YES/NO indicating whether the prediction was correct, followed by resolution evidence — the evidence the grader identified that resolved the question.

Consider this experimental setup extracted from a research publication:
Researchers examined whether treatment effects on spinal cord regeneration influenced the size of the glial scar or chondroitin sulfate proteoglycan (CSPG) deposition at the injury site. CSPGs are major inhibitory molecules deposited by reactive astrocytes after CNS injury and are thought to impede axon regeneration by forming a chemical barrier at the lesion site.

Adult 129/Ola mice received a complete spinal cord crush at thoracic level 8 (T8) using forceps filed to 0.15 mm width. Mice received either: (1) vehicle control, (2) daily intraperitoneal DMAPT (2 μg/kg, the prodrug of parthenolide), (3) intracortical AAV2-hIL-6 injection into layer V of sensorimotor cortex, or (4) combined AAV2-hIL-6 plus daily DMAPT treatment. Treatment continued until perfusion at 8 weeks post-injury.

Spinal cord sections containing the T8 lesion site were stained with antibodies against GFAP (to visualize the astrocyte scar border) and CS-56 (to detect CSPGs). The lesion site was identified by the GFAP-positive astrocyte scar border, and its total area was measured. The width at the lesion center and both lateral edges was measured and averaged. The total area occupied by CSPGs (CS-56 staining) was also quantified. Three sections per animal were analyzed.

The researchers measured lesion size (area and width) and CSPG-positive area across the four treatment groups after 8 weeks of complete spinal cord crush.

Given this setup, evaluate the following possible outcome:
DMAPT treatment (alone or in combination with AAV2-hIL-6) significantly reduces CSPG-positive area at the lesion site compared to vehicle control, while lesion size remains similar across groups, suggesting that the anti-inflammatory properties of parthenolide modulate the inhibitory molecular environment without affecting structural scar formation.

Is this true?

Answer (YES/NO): NO